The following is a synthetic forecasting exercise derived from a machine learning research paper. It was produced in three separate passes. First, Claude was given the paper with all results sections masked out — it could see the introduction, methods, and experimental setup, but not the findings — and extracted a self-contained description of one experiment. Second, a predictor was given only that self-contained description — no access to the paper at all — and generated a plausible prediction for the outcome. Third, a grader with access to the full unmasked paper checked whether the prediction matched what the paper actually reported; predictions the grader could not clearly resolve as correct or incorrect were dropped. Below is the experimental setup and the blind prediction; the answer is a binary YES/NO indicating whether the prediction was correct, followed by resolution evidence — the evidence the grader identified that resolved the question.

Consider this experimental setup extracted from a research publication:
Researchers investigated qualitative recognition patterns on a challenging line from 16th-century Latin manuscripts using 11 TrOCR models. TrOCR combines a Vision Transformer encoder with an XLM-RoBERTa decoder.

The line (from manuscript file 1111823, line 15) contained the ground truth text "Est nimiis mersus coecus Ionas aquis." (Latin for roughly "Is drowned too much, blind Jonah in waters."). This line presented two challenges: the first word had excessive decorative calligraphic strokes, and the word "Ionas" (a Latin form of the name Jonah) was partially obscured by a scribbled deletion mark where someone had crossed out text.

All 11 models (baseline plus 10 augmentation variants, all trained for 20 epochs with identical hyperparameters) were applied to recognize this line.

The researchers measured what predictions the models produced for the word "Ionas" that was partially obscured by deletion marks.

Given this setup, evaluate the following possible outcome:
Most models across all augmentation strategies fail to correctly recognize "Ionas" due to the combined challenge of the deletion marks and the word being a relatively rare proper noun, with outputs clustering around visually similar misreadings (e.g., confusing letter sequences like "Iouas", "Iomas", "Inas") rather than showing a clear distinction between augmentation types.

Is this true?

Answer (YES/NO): NO